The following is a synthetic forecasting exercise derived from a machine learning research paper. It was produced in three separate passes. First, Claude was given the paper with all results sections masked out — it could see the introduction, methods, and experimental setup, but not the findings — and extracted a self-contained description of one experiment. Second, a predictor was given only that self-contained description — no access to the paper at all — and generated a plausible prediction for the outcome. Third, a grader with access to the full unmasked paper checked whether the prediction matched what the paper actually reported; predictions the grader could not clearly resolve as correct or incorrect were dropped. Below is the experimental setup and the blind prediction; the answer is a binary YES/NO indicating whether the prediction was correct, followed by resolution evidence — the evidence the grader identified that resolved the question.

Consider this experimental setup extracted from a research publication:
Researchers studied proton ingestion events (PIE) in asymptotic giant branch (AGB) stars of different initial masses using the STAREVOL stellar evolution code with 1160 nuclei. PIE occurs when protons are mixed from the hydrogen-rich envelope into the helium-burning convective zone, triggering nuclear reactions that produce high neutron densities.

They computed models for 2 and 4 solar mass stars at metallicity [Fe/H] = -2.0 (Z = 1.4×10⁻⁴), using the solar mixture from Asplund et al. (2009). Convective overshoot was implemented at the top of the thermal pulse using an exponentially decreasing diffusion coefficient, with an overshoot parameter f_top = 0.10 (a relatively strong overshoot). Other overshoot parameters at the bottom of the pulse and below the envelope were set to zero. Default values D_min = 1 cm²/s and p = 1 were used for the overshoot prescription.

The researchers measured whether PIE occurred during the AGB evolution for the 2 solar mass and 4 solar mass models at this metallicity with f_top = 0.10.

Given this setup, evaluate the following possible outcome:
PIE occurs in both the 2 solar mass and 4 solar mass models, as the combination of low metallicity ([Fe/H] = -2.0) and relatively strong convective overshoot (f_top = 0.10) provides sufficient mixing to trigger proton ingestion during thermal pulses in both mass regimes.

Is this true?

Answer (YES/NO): NO